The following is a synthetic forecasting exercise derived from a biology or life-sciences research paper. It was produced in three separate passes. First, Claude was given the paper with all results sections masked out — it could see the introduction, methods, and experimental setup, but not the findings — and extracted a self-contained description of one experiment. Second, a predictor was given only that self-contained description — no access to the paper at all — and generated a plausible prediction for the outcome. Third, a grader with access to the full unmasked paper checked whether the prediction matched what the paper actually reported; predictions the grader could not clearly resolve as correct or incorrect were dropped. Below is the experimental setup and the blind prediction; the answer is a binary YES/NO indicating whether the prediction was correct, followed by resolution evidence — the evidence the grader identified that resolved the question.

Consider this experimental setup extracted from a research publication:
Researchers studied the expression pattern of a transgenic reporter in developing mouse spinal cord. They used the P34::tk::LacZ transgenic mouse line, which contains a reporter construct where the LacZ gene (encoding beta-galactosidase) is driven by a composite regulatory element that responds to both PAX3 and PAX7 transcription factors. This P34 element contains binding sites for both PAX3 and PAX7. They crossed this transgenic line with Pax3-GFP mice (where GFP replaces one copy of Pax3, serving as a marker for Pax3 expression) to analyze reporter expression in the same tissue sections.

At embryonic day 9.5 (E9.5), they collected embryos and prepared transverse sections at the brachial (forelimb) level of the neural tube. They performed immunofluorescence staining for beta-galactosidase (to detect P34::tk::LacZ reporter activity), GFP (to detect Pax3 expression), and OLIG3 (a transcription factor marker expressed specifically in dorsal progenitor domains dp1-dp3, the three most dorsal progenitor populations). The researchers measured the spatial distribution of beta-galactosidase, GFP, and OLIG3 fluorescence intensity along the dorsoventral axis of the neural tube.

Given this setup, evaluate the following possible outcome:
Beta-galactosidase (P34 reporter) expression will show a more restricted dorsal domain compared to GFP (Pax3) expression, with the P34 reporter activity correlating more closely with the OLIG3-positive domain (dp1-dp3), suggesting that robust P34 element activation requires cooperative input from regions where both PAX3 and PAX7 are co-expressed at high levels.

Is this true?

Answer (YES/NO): NO